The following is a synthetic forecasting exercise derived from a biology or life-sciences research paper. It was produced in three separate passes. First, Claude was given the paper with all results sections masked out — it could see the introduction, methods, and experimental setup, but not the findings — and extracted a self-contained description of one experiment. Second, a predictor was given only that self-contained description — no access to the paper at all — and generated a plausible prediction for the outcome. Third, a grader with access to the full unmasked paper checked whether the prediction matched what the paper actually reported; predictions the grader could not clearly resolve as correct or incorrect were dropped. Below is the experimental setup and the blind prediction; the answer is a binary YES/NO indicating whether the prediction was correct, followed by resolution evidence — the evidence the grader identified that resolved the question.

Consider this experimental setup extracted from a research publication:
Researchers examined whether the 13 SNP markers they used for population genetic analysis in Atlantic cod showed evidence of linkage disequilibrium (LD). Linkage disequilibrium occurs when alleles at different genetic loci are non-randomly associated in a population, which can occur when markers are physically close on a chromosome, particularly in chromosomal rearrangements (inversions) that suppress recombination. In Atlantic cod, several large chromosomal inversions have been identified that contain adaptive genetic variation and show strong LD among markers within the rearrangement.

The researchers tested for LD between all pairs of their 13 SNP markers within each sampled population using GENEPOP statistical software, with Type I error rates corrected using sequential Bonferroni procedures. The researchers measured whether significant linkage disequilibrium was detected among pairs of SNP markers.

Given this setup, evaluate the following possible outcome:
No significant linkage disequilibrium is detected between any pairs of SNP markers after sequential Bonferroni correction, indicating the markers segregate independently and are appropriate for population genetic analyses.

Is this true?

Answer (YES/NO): YES